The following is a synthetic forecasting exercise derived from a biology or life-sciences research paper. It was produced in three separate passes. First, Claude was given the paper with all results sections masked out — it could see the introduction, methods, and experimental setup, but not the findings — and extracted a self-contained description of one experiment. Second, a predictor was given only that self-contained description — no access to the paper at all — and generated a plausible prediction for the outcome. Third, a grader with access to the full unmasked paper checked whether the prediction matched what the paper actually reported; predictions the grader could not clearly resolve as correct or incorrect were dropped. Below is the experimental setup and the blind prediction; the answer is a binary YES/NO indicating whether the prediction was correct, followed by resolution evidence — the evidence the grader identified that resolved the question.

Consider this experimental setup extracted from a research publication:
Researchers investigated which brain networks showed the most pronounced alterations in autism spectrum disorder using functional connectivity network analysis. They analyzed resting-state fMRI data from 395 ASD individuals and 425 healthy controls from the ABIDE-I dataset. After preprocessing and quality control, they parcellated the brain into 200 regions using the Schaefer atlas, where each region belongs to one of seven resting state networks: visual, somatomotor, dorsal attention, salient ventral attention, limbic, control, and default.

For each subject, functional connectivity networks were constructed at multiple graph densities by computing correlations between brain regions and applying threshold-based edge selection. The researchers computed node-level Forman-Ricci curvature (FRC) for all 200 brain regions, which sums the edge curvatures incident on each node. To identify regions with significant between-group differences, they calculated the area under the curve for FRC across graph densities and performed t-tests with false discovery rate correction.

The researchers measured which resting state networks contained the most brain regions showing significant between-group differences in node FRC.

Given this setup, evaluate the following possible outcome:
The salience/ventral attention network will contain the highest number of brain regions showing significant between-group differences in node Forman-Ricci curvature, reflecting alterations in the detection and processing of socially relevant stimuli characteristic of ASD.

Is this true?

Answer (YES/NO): NO